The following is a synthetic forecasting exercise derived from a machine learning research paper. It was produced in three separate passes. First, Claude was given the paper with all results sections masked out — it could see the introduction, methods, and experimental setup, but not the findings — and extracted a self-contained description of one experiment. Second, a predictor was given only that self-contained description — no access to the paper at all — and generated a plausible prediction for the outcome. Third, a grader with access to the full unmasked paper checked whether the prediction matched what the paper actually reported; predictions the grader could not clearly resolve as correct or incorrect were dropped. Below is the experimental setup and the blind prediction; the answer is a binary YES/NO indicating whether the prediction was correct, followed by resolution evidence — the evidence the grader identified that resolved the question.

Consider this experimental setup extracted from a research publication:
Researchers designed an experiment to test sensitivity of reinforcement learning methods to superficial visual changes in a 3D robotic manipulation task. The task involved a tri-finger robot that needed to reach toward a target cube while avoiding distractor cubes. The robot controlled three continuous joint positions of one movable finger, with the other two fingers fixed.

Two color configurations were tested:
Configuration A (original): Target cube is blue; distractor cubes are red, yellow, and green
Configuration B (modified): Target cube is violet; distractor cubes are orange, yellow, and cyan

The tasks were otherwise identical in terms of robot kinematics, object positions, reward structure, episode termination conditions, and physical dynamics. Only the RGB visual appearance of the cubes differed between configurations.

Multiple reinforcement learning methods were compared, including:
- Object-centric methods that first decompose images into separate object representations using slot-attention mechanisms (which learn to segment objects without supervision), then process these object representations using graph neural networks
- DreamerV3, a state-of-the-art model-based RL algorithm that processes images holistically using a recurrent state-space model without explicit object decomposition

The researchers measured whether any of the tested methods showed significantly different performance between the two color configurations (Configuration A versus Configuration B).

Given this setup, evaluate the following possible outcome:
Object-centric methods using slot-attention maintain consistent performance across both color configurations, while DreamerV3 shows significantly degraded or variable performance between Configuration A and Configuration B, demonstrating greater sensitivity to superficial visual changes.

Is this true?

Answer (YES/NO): NO